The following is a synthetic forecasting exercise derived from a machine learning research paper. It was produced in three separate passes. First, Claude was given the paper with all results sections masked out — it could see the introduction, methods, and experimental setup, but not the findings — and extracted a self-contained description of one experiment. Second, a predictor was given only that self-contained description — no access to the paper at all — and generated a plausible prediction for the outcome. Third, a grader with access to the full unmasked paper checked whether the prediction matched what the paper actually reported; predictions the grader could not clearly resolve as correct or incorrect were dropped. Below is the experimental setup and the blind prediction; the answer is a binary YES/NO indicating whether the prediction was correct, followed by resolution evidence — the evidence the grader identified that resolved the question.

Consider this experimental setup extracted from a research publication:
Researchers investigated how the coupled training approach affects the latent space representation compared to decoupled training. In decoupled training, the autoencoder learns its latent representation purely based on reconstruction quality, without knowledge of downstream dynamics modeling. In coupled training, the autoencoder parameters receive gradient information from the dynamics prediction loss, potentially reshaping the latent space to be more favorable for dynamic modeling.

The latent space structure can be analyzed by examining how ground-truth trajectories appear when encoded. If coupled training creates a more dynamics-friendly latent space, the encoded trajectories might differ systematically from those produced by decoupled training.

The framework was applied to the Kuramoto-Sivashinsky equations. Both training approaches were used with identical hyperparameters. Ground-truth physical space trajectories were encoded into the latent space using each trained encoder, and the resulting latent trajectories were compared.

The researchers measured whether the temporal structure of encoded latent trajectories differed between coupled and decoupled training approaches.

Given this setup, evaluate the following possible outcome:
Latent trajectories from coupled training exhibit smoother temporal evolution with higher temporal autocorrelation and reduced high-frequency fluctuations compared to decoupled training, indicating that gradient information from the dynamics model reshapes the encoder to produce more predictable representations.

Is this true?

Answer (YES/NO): NO